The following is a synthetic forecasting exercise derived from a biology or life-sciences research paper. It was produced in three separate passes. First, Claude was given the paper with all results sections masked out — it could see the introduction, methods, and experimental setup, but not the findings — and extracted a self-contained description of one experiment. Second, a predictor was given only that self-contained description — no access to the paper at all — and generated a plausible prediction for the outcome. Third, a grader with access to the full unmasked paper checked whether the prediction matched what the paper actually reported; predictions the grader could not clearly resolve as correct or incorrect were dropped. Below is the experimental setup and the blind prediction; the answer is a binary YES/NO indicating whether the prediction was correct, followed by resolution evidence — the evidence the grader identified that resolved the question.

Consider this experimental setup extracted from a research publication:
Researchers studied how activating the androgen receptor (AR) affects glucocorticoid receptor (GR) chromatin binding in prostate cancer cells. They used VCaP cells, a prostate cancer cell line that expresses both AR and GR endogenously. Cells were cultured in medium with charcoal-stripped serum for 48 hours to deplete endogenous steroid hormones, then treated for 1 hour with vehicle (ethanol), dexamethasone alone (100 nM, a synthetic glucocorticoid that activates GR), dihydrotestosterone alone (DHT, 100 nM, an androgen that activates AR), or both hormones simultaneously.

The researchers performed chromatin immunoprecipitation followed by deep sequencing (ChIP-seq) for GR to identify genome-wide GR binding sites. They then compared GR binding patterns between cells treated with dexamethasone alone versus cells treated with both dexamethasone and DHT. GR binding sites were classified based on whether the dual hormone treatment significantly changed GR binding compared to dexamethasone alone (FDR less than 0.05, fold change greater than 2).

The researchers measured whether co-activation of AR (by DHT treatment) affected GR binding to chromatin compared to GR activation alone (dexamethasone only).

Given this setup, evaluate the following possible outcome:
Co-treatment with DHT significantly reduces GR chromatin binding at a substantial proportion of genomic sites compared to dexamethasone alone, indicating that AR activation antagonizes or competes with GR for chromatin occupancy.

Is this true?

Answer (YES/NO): NO